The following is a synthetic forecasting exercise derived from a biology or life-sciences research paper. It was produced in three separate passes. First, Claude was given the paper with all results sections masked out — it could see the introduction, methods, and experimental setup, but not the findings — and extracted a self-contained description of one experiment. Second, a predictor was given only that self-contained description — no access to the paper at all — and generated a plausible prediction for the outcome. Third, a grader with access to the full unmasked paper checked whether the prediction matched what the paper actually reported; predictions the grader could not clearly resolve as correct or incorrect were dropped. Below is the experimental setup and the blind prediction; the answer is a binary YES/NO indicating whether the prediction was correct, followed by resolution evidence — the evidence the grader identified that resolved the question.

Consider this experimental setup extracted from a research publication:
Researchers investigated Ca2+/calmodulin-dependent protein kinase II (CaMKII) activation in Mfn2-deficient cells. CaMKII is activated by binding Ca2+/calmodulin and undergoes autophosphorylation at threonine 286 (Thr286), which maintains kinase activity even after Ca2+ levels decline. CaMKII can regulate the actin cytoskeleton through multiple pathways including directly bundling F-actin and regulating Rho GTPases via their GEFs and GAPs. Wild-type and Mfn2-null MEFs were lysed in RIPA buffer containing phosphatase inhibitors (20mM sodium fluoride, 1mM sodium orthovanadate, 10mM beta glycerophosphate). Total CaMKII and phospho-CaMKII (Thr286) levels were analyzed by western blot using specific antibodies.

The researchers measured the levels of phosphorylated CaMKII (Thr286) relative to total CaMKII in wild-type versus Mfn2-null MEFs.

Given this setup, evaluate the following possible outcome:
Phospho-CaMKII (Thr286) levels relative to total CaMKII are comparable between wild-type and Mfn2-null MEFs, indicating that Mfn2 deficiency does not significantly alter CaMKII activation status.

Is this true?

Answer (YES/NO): NO